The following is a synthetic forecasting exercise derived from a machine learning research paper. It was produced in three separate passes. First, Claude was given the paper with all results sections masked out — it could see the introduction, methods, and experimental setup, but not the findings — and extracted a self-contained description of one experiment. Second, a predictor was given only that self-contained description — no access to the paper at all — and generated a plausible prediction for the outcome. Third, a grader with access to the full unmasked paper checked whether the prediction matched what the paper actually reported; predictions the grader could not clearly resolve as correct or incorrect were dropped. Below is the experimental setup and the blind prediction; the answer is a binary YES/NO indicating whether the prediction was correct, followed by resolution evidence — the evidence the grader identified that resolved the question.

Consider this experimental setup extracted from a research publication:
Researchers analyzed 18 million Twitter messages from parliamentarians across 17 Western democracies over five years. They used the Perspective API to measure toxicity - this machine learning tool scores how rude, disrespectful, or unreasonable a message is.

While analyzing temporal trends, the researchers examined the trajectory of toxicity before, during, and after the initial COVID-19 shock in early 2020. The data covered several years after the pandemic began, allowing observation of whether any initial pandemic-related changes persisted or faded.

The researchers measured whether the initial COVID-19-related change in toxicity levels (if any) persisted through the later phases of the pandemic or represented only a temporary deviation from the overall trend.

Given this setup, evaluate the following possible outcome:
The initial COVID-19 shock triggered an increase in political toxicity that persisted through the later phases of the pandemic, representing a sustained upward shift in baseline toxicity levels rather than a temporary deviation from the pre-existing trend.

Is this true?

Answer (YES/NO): NO